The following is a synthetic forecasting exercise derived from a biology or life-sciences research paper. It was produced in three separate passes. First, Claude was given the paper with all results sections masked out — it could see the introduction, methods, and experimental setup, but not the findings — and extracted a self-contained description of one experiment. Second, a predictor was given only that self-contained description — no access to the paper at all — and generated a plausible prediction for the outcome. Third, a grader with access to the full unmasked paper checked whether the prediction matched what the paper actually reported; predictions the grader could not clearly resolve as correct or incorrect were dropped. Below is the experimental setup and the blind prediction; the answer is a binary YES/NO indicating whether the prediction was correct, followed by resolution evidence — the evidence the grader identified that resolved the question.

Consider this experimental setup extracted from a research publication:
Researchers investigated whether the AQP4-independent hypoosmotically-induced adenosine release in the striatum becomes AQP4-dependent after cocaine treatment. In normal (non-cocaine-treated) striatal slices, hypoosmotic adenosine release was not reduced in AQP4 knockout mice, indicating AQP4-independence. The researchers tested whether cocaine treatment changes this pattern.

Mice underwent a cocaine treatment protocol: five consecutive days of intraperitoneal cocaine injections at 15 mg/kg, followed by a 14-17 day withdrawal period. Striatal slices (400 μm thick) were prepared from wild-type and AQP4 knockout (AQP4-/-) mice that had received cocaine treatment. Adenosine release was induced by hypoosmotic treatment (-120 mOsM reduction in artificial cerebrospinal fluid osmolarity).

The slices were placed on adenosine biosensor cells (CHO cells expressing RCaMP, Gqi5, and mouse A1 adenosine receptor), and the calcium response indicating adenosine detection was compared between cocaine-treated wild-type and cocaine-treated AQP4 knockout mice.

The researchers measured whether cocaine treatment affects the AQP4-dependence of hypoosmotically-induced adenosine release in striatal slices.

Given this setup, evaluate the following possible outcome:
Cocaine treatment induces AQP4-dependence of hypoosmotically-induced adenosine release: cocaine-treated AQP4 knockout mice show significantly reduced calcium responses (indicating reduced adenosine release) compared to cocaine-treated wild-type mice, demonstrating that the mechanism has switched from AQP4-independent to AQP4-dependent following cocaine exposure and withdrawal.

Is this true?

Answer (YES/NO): YES